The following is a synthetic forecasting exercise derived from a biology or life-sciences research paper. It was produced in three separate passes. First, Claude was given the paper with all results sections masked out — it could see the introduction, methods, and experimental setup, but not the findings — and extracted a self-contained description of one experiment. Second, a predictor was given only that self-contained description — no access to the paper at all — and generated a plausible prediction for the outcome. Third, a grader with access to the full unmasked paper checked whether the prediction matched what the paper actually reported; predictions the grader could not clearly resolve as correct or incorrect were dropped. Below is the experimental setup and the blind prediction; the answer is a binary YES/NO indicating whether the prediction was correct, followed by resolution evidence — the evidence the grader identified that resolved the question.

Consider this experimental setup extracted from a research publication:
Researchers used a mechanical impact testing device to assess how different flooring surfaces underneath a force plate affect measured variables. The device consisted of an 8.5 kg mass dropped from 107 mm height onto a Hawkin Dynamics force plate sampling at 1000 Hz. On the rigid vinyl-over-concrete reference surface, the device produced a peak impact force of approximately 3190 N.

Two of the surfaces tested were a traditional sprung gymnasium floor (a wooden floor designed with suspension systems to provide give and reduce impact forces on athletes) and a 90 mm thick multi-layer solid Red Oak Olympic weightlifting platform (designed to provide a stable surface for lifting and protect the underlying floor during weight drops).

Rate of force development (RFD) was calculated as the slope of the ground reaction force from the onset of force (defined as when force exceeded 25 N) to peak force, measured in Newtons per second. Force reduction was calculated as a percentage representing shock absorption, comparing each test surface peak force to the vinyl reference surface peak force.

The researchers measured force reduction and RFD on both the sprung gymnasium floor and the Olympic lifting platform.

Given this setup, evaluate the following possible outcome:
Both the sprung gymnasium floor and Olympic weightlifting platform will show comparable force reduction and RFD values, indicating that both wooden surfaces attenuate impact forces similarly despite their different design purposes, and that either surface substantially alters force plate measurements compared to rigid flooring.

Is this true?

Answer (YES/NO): NO